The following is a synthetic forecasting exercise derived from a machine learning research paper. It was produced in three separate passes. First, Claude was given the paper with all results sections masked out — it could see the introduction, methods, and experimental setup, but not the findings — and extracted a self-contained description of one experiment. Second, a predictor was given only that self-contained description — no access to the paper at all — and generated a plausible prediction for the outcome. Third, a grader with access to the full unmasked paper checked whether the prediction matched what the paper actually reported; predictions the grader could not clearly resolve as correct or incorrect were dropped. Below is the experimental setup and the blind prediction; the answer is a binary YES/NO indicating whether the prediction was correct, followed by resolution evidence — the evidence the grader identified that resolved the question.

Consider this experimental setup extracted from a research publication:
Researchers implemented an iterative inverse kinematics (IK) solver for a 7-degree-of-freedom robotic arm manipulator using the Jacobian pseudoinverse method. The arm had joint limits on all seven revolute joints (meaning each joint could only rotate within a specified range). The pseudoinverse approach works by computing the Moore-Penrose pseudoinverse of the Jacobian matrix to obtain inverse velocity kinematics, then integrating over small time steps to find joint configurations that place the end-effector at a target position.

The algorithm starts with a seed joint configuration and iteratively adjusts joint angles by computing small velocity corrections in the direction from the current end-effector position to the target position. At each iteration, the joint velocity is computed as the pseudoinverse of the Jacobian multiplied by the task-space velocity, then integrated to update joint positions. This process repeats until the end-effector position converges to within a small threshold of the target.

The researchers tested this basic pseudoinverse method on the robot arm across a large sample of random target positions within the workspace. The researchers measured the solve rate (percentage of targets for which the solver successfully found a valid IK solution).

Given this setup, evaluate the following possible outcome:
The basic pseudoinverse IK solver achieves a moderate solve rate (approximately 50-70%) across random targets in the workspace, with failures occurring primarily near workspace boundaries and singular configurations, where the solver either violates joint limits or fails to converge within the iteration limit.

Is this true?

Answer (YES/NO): NO